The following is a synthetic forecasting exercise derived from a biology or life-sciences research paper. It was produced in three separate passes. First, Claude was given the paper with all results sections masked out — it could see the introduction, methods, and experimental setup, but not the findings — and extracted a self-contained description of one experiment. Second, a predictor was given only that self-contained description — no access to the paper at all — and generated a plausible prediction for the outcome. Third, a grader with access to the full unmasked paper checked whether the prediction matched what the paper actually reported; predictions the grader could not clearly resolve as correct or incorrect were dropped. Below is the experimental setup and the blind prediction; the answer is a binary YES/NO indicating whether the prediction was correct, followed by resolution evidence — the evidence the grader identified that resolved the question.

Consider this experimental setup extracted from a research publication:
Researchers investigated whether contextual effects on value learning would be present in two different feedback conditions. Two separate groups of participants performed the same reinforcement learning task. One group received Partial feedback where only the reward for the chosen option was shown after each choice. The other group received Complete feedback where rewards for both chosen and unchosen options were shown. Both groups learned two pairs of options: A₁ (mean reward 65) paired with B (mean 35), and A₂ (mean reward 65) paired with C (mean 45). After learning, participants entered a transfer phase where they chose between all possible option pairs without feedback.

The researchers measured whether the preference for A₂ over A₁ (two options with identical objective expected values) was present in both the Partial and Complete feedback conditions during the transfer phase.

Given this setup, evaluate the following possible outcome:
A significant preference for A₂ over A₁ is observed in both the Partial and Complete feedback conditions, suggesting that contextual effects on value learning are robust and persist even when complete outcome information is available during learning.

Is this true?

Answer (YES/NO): YES